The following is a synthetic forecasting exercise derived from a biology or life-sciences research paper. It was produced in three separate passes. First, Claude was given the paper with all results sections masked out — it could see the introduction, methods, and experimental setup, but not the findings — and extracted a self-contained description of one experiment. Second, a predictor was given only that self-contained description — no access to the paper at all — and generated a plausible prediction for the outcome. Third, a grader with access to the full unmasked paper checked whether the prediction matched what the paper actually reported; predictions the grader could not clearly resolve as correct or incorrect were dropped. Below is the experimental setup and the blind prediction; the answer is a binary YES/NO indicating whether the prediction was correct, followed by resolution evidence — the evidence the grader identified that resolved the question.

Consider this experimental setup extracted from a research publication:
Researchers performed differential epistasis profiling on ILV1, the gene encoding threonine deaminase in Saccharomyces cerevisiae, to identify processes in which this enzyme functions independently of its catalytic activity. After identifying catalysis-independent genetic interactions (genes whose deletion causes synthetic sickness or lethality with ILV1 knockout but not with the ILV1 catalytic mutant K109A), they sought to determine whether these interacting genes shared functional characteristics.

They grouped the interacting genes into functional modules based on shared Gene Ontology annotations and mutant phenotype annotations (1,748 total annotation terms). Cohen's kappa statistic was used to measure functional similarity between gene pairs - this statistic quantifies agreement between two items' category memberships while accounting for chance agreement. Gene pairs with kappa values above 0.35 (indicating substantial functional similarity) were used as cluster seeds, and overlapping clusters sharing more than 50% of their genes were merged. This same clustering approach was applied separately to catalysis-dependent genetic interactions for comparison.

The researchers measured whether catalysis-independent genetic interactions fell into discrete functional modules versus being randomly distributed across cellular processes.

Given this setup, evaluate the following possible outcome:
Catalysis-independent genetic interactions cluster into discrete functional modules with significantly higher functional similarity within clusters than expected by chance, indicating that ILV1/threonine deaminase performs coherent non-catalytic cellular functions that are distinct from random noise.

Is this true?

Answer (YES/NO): YES